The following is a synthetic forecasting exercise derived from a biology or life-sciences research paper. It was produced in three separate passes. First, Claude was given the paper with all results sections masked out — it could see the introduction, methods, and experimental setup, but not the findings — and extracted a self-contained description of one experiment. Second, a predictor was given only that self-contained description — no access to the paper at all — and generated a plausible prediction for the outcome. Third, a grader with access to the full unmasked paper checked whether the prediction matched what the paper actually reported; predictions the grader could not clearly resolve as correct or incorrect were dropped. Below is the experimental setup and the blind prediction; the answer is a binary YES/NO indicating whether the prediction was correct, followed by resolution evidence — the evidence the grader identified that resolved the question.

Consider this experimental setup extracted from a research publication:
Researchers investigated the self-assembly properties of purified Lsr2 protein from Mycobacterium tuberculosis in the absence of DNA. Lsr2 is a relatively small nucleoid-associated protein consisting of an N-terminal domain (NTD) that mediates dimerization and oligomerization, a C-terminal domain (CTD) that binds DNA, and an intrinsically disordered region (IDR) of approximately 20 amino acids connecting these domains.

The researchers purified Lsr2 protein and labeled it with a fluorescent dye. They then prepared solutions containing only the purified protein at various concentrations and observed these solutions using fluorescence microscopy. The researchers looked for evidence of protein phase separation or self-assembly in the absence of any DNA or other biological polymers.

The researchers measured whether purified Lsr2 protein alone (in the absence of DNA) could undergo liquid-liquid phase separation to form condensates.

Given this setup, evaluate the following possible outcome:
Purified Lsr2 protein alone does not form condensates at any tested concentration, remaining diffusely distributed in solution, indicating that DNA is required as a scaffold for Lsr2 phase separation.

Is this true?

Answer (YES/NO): NO